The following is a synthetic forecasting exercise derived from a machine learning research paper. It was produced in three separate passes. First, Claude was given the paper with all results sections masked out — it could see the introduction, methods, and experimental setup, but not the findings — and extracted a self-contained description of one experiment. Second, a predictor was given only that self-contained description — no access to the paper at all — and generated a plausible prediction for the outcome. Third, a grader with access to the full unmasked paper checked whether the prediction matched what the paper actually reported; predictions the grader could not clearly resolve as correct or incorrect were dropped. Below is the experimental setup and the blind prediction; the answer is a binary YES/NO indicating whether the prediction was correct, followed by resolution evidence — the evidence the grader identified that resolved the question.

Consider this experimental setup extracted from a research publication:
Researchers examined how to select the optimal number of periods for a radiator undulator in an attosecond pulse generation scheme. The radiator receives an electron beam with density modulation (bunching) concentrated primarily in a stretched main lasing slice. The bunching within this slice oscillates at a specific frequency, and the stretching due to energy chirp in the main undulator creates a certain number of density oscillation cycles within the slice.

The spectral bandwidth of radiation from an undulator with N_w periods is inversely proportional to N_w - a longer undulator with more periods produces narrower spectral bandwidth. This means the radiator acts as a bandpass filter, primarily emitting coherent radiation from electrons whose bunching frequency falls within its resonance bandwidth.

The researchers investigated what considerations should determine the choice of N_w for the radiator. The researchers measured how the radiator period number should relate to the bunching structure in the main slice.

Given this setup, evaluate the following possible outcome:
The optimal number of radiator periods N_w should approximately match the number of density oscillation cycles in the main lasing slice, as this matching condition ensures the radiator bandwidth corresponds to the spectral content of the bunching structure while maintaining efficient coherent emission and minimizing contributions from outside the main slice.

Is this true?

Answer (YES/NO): YES